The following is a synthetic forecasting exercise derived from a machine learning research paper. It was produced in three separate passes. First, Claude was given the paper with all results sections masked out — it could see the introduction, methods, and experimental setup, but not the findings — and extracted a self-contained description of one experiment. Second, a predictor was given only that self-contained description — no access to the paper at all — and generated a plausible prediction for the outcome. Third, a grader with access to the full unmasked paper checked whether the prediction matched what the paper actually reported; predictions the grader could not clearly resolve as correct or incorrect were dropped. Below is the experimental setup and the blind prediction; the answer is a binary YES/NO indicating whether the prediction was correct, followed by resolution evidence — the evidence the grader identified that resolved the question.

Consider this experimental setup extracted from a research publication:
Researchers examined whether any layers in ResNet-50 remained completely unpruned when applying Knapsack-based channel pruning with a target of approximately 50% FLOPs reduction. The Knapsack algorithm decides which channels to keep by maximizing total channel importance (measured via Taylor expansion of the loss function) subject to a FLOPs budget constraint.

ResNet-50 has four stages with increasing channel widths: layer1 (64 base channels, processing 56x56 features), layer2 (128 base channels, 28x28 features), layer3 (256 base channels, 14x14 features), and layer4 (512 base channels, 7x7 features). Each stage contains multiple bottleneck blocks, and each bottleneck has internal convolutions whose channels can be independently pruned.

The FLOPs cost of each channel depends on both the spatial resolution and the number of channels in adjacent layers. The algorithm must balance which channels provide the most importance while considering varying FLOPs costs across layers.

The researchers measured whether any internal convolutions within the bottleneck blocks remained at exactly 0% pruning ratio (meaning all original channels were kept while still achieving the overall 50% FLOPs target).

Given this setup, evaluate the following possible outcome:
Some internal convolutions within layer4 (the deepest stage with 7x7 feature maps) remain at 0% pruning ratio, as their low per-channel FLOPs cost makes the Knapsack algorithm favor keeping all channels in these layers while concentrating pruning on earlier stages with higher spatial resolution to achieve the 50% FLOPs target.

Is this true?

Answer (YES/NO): YES